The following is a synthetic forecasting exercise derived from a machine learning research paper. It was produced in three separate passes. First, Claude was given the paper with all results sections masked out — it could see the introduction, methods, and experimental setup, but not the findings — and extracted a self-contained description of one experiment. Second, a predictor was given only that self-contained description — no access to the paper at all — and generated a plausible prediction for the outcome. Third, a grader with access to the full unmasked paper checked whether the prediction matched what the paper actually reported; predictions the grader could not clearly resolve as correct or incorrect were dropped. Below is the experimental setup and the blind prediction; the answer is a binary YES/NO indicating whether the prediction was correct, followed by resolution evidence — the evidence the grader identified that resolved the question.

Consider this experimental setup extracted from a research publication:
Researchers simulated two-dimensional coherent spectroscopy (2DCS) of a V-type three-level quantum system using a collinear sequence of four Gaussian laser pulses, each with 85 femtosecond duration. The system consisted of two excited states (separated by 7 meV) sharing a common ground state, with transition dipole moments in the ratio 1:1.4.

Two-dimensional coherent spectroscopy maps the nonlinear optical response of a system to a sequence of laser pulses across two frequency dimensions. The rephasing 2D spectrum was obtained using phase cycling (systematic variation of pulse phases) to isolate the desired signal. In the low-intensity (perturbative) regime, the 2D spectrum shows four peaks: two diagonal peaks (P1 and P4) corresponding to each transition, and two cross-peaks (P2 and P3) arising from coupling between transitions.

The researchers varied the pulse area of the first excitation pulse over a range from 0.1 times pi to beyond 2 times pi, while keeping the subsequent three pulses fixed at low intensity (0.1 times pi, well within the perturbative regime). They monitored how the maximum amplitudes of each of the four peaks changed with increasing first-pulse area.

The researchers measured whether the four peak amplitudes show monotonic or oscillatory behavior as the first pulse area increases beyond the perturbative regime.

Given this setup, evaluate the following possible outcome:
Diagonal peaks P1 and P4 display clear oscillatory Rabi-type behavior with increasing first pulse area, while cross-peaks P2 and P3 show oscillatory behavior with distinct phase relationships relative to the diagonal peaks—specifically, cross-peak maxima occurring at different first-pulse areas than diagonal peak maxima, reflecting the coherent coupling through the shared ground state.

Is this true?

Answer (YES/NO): NO